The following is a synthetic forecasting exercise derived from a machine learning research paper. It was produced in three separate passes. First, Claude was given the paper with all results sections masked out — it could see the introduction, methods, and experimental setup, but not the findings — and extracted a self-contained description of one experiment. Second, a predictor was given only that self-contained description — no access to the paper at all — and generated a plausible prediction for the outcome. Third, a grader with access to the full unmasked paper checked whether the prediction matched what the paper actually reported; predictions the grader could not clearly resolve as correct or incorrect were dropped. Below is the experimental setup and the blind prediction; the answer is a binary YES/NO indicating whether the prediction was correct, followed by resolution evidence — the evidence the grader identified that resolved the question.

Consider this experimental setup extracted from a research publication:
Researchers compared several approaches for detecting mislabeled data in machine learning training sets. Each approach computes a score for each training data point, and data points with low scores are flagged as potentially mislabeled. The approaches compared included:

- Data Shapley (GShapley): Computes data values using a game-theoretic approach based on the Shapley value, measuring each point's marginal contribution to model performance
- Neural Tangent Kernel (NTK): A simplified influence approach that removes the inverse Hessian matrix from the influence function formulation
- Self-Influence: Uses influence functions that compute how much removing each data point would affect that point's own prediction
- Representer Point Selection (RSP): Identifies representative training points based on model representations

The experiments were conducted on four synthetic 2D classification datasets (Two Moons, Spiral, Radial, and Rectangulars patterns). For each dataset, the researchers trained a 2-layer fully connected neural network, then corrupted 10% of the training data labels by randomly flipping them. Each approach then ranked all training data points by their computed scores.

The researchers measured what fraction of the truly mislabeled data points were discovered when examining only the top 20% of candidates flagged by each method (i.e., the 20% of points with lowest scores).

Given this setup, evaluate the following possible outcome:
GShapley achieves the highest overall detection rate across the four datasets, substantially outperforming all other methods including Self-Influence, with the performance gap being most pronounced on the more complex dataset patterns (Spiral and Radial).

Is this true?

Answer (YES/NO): NO